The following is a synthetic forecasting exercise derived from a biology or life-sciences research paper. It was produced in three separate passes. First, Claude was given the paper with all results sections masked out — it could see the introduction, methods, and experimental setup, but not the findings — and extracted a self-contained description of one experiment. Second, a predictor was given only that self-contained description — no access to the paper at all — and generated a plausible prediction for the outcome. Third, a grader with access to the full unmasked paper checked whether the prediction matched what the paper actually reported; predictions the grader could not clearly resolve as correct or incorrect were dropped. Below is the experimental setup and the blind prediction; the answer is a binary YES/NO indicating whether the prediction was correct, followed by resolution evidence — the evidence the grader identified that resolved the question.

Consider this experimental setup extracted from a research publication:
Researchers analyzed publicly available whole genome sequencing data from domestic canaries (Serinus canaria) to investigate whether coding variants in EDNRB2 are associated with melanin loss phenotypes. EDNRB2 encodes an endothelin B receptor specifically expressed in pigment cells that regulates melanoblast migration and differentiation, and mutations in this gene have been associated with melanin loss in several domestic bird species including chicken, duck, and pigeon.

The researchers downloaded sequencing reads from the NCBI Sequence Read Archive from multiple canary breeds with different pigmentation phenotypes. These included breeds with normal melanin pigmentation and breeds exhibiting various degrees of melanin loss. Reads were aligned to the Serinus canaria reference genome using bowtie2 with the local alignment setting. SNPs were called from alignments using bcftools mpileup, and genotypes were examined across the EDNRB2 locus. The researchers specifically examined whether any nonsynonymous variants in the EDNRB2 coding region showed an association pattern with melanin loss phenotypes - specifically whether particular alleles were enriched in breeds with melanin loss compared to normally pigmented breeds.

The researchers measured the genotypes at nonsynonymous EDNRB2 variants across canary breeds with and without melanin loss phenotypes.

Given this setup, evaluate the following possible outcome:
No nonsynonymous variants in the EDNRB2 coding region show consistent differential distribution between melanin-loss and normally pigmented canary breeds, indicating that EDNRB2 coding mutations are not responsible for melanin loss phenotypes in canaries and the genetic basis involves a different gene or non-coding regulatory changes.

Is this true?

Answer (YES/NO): NO